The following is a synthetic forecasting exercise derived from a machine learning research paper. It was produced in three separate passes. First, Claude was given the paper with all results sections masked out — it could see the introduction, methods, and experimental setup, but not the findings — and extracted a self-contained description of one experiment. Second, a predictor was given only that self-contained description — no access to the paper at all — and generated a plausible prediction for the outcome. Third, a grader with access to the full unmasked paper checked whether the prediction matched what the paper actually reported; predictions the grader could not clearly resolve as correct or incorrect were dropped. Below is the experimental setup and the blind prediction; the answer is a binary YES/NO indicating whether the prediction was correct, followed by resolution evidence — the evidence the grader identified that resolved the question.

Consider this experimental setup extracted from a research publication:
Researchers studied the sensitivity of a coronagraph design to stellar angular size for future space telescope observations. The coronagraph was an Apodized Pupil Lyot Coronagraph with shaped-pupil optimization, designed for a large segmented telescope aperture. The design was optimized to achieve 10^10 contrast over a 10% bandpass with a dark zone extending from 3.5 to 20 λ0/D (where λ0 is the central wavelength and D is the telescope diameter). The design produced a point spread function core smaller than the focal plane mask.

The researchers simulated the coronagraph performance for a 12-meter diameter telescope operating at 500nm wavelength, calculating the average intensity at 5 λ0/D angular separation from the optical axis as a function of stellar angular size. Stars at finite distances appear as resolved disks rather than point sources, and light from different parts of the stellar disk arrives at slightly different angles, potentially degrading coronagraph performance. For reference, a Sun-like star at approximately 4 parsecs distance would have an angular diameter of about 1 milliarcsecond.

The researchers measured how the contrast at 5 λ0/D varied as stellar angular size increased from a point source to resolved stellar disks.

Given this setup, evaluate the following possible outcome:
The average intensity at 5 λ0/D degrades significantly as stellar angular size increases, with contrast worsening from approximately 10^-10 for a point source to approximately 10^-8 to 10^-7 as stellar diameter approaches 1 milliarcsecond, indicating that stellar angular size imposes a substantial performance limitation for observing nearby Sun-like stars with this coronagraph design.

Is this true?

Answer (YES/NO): NO